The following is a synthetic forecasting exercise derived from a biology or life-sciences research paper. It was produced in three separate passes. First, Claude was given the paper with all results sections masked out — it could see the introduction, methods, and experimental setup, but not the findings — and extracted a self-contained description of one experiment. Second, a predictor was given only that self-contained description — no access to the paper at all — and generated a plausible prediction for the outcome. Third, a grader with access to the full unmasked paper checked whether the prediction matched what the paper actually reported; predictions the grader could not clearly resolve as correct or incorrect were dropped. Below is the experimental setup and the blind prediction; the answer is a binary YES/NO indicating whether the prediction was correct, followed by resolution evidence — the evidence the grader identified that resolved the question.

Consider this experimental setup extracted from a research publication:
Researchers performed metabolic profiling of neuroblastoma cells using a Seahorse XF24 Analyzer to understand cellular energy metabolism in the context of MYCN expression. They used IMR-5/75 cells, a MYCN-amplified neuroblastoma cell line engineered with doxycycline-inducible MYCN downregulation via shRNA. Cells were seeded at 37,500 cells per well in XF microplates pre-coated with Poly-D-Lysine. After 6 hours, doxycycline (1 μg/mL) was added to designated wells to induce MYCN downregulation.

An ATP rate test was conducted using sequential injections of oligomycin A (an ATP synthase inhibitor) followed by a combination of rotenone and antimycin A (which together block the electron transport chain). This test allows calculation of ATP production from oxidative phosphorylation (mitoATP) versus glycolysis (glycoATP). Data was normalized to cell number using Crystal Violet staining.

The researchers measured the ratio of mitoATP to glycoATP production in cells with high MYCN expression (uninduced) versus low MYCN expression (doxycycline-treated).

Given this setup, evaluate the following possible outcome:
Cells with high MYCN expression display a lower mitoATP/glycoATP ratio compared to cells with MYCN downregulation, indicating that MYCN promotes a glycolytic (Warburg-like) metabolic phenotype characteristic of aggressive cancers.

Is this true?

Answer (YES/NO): NO